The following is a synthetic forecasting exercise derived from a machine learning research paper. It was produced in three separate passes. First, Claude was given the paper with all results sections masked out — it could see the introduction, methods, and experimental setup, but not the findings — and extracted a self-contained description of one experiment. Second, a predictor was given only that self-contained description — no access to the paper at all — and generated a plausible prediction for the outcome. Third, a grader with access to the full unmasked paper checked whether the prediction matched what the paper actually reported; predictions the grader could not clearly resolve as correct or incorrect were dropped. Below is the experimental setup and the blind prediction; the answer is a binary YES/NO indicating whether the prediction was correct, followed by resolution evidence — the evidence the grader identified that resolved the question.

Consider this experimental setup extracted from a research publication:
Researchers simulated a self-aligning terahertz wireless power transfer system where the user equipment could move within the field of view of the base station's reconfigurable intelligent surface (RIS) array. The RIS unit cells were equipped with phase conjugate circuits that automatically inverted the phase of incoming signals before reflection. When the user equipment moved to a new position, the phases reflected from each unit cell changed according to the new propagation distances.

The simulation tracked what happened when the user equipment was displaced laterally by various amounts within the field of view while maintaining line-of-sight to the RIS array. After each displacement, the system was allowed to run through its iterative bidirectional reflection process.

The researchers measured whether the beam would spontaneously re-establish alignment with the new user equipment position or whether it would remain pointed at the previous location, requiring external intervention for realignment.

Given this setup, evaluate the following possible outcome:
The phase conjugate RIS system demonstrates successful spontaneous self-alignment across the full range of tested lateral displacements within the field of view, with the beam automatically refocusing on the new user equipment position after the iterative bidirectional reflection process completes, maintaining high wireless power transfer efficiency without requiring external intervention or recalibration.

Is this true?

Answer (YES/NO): YES